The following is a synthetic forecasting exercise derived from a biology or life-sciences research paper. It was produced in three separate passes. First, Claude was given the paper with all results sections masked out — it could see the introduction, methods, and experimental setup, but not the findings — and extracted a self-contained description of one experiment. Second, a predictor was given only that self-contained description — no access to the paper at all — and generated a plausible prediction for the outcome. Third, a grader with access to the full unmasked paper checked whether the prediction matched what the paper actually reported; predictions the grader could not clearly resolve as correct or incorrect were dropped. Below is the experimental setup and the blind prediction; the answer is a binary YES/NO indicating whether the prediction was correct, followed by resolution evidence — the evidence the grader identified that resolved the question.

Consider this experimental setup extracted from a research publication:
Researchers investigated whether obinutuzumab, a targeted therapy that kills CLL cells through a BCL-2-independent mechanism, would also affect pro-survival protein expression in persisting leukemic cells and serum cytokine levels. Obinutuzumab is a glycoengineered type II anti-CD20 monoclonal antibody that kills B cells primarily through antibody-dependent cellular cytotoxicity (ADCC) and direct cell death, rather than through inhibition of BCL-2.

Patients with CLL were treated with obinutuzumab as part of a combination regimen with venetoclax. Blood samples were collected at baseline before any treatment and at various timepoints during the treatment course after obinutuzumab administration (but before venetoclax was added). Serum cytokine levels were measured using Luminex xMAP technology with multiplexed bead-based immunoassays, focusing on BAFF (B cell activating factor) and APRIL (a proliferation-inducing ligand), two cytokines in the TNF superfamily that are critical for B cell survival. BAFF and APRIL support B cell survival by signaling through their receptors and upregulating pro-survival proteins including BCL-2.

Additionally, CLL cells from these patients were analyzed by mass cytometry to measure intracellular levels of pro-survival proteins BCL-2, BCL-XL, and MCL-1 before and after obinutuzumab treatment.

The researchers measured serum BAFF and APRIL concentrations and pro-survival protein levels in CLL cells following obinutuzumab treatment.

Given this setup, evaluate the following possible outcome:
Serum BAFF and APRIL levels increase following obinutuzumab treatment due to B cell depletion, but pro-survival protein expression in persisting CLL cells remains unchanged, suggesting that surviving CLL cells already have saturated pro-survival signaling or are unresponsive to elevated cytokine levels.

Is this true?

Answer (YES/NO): NO